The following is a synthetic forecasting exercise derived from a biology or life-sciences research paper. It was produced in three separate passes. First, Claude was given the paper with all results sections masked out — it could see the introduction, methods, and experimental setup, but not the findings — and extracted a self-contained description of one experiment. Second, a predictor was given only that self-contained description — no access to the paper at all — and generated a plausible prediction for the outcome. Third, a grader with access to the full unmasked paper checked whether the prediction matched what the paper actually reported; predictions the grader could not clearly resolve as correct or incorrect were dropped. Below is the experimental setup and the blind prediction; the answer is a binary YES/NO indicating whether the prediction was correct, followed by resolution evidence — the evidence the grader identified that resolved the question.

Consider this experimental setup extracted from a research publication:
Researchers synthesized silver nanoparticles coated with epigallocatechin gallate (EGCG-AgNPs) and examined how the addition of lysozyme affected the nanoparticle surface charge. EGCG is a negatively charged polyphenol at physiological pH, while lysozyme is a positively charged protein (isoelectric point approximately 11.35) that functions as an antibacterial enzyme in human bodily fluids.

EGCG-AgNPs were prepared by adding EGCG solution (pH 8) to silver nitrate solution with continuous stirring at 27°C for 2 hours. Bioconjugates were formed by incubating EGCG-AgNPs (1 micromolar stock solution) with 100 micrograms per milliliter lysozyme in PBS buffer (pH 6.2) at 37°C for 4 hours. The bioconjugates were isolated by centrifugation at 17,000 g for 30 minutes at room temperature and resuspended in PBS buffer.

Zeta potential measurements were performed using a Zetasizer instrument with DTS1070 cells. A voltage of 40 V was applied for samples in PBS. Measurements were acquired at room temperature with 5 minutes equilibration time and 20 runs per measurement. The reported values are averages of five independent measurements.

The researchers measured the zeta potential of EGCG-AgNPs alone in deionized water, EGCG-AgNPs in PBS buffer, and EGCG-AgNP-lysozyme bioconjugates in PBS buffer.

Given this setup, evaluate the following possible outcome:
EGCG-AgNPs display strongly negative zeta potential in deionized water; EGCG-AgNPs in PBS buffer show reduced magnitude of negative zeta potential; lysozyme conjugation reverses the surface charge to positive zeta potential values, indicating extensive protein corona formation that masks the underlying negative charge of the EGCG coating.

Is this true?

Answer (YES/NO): NO